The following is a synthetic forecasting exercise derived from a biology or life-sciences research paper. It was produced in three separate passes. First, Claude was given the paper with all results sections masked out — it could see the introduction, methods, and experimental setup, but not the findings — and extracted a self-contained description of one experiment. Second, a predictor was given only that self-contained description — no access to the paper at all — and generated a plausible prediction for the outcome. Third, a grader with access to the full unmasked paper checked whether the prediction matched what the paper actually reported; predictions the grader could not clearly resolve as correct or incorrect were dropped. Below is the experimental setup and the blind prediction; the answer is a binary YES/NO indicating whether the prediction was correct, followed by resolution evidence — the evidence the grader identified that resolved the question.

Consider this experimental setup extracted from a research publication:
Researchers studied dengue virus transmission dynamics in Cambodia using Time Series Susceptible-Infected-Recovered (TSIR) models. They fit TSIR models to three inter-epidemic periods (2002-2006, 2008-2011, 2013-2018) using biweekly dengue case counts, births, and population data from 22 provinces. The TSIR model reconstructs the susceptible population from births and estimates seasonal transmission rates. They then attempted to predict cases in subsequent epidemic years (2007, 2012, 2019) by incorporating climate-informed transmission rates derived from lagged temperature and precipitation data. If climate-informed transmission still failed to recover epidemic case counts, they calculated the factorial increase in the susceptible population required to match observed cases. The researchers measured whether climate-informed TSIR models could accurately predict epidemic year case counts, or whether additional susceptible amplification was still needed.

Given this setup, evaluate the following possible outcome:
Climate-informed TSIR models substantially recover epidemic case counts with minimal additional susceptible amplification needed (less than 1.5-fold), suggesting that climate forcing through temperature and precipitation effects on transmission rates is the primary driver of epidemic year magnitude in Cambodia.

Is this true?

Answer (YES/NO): NO